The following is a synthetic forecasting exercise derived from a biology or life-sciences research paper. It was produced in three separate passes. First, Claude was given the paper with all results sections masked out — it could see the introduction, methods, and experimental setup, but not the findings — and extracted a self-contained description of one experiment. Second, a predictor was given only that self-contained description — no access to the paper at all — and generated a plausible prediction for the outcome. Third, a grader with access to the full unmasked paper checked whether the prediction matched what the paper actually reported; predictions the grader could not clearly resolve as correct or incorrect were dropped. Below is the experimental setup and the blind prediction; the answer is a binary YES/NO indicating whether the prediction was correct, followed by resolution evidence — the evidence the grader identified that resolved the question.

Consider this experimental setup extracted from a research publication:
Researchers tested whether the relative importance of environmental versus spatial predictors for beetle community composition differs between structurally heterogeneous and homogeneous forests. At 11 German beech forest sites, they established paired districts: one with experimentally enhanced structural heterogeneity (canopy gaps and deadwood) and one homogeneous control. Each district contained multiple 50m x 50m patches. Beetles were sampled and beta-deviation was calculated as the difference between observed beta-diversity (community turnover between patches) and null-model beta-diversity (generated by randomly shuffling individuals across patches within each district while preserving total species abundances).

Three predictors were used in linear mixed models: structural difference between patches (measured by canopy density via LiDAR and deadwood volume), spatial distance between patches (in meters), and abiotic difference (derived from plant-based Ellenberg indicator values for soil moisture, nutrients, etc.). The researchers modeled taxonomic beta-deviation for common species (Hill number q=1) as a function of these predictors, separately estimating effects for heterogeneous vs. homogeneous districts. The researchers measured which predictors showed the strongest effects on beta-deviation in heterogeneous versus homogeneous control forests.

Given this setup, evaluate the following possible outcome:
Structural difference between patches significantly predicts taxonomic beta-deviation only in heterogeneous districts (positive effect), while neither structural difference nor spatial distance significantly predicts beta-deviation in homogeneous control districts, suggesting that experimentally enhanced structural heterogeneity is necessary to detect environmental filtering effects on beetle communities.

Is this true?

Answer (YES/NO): NO